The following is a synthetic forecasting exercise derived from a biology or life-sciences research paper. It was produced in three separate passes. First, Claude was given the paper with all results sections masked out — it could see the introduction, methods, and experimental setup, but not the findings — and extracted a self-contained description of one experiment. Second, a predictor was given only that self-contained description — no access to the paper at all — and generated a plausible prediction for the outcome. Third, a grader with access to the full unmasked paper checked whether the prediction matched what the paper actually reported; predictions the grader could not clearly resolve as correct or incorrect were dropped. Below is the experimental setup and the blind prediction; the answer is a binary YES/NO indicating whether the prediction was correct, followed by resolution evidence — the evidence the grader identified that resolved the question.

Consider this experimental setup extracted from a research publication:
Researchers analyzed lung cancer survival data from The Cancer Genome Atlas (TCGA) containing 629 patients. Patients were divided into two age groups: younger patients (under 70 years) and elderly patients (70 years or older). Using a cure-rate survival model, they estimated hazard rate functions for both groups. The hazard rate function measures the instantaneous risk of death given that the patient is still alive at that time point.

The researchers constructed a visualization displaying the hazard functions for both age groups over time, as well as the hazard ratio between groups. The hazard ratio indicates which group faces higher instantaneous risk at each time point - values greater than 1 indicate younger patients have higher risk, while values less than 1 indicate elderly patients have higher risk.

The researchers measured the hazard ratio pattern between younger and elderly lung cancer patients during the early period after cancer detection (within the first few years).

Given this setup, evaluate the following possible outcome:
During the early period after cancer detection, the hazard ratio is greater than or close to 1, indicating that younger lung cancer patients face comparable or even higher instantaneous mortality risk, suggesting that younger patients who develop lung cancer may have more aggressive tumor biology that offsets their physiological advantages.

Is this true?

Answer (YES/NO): YES